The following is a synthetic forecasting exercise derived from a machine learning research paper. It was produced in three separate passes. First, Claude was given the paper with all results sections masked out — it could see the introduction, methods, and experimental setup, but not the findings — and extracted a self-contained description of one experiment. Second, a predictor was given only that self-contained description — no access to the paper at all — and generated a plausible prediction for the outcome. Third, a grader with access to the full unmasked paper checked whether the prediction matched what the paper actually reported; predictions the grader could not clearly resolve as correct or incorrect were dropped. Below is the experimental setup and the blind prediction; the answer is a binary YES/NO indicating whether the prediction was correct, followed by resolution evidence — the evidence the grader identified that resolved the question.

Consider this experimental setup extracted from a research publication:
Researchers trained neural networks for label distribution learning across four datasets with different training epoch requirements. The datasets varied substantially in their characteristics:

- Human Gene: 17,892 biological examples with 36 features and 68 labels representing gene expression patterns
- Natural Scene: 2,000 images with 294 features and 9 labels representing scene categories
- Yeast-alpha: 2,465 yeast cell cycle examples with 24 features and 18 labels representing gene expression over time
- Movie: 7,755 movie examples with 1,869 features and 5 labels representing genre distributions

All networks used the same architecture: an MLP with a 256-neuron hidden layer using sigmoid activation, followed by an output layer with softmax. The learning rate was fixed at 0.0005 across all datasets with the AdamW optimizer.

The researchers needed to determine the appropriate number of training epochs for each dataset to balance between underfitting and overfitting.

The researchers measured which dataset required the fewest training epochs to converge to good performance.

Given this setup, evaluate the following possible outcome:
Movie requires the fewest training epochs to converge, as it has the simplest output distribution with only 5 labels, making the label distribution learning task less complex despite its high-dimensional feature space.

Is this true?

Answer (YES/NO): YES